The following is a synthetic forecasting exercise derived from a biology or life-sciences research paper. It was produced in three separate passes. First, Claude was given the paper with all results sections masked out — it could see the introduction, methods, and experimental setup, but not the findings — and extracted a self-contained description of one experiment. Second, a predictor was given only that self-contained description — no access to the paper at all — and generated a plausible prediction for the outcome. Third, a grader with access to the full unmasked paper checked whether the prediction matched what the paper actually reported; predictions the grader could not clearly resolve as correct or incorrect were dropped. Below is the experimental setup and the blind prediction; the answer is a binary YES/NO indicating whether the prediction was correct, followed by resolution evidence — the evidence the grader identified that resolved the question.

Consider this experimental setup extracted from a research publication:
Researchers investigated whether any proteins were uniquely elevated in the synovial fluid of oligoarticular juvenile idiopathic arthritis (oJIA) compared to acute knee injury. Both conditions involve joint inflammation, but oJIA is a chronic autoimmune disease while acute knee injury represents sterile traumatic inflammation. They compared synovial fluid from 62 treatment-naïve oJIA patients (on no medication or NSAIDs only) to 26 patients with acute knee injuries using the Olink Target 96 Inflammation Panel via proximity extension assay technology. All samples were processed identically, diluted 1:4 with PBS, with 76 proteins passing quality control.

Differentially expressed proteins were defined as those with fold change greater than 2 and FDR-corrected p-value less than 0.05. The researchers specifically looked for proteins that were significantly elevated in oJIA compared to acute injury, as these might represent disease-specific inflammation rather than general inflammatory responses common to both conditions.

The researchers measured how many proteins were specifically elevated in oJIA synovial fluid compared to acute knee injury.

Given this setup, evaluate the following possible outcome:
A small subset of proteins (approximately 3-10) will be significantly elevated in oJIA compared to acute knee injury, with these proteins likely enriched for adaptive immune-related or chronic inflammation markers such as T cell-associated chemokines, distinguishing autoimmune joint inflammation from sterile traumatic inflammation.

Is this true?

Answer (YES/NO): NO